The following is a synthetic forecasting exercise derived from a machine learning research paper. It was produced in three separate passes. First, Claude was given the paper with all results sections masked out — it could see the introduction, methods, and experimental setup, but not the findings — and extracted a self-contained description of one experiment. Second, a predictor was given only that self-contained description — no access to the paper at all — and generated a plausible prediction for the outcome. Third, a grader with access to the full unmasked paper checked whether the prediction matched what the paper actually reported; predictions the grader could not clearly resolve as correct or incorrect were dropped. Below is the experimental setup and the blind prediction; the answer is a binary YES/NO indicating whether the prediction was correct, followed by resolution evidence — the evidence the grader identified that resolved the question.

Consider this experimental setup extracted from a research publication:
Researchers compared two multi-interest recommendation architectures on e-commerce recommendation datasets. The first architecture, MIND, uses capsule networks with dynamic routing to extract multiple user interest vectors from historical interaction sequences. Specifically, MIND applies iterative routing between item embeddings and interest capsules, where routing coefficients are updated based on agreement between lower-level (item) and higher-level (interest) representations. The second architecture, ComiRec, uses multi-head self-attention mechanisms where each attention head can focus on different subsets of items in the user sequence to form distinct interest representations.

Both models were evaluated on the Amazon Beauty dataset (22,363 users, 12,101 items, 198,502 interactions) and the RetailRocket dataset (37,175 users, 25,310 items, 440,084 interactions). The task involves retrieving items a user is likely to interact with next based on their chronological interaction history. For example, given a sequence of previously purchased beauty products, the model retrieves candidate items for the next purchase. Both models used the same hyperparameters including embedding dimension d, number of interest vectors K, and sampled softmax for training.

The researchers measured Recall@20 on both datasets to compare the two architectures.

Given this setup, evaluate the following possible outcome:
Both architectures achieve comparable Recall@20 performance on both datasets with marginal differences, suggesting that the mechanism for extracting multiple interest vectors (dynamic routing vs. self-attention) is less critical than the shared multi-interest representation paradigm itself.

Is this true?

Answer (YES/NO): NO